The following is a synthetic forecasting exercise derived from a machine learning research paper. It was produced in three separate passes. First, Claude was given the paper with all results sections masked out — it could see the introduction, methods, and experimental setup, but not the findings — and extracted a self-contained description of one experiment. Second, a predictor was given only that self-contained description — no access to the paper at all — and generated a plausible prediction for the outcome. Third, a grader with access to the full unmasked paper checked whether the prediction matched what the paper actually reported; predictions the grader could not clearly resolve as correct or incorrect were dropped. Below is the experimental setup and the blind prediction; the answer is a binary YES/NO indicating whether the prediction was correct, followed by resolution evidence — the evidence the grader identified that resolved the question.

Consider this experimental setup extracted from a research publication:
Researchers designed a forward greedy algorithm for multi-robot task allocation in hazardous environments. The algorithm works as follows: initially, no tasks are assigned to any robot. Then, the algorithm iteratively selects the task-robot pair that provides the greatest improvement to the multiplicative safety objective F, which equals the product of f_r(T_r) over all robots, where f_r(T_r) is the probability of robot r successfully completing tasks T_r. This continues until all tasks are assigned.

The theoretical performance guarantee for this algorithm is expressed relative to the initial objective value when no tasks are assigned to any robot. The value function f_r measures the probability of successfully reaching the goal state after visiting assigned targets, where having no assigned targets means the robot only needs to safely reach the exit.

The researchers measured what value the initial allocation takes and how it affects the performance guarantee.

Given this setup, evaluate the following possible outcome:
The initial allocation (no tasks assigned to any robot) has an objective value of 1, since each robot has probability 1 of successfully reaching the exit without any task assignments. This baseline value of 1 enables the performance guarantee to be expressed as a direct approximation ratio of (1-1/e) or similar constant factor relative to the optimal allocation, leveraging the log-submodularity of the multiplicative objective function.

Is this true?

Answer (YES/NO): NO